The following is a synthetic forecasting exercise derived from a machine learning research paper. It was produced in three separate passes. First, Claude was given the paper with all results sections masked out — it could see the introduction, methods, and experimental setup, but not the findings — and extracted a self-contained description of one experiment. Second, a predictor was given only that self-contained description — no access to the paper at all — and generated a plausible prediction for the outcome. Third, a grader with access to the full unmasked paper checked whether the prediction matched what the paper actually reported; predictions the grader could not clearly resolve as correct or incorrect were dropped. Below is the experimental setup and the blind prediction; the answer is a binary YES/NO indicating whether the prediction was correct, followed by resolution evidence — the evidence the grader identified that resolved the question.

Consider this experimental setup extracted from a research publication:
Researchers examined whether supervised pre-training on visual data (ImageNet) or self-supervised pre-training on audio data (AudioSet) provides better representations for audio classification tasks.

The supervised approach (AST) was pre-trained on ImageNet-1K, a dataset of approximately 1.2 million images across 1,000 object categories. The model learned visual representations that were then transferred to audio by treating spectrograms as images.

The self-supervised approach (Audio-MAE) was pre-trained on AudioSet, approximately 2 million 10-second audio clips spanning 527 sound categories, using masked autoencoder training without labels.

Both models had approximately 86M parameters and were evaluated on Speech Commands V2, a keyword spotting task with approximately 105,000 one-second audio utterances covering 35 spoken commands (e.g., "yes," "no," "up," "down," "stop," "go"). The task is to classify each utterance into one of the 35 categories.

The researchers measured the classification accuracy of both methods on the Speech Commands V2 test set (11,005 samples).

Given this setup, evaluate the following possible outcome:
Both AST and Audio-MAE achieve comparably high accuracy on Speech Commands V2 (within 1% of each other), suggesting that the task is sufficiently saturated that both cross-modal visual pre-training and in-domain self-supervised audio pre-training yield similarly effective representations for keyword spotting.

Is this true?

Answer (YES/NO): NO